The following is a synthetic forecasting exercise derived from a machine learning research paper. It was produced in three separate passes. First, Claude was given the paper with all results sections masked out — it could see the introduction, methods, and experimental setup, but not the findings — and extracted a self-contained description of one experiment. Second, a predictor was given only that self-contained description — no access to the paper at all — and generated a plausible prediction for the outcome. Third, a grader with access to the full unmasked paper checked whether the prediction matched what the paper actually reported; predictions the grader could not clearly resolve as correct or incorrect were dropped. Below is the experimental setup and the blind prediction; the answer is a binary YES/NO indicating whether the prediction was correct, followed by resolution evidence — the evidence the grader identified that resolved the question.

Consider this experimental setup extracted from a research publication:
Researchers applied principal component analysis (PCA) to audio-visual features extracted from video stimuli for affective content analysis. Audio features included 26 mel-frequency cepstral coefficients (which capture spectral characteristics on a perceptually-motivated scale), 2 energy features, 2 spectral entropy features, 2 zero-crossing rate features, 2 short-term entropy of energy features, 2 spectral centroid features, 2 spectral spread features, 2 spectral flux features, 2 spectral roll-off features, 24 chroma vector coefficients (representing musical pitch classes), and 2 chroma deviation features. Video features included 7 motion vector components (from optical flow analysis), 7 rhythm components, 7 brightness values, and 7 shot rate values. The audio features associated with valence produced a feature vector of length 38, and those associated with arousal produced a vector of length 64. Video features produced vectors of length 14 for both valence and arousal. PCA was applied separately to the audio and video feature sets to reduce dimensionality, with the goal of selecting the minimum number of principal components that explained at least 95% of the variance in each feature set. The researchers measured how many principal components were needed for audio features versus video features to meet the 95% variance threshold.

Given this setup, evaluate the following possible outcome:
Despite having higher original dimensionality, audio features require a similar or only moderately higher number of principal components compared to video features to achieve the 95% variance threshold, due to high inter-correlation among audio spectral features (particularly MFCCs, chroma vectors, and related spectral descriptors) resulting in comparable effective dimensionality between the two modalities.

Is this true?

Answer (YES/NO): NO